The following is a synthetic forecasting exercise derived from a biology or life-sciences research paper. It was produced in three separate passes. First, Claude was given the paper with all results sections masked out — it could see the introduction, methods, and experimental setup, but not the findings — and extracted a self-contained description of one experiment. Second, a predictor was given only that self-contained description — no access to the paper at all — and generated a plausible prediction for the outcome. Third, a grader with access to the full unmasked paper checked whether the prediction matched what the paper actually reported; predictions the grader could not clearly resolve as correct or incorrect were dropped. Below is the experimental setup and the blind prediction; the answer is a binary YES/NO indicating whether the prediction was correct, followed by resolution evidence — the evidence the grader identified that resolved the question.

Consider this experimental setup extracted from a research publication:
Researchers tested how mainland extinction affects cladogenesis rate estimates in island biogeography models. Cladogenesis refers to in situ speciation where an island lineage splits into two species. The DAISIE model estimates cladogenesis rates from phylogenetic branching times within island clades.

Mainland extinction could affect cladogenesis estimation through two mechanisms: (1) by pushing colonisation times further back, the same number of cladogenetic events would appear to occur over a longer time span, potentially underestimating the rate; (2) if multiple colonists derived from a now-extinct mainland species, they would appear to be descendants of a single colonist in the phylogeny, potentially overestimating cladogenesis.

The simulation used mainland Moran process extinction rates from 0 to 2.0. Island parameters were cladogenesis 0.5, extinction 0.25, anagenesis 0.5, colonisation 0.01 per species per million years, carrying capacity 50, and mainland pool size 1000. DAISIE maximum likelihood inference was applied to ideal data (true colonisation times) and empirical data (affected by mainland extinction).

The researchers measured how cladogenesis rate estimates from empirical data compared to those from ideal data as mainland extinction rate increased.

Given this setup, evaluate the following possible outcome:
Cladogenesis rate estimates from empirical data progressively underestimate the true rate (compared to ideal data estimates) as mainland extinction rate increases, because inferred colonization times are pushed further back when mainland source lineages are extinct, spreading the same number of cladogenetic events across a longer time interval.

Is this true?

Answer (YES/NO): NO